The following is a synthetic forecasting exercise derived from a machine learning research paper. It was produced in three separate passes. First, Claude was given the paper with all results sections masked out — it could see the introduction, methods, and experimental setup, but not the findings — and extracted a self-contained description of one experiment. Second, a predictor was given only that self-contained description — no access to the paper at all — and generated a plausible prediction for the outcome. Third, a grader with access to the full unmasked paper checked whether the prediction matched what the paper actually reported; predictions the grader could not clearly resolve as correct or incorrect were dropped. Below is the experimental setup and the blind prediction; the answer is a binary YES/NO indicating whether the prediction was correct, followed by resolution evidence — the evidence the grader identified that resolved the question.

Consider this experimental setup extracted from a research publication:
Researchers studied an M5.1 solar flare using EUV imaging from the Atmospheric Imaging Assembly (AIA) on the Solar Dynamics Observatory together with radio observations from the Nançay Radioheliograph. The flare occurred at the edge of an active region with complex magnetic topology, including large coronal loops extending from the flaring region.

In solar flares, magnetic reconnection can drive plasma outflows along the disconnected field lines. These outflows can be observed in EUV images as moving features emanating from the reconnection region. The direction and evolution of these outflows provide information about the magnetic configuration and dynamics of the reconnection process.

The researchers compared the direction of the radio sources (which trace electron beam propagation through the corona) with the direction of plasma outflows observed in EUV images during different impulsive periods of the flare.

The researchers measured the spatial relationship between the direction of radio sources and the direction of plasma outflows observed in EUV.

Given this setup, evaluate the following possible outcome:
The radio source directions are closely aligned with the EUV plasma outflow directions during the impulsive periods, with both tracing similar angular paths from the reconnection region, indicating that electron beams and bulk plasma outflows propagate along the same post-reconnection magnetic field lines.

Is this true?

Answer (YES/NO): YES